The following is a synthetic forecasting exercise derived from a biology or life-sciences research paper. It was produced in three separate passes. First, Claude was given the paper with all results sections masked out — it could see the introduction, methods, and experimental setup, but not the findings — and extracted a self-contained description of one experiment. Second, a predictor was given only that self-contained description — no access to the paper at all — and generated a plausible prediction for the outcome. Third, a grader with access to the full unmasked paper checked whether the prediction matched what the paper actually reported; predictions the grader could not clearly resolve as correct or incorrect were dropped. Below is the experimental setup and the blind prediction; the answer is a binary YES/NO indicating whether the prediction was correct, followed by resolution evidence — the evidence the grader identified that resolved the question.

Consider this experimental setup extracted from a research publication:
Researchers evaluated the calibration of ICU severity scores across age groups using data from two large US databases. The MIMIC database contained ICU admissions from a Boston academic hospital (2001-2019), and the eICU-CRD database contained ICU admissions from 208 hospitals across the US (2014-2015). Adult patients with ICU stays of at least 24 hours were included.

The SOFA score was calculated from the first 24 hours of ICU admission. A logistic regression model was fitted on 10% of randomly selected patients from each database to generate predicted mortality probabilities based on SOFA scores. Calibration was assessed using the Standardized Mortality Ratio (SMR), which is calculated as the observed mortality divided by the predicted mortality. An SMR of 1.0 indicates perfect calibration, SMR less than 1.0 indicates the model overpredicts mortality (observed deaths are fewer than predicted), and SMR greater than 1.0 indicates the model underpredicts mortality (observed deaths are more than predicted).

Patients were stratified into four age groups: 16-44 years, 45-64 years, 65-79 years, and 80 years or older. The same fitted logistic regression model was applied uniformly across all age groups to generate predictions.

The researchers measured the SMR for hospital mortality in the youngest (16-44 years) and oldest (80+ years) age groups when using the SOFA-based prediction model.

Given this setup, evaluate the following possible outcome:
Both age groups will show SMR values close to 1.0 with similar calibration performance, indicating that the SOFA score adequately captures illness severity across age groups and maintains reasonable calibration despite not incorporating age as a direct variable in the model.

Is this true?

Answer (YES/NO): NO